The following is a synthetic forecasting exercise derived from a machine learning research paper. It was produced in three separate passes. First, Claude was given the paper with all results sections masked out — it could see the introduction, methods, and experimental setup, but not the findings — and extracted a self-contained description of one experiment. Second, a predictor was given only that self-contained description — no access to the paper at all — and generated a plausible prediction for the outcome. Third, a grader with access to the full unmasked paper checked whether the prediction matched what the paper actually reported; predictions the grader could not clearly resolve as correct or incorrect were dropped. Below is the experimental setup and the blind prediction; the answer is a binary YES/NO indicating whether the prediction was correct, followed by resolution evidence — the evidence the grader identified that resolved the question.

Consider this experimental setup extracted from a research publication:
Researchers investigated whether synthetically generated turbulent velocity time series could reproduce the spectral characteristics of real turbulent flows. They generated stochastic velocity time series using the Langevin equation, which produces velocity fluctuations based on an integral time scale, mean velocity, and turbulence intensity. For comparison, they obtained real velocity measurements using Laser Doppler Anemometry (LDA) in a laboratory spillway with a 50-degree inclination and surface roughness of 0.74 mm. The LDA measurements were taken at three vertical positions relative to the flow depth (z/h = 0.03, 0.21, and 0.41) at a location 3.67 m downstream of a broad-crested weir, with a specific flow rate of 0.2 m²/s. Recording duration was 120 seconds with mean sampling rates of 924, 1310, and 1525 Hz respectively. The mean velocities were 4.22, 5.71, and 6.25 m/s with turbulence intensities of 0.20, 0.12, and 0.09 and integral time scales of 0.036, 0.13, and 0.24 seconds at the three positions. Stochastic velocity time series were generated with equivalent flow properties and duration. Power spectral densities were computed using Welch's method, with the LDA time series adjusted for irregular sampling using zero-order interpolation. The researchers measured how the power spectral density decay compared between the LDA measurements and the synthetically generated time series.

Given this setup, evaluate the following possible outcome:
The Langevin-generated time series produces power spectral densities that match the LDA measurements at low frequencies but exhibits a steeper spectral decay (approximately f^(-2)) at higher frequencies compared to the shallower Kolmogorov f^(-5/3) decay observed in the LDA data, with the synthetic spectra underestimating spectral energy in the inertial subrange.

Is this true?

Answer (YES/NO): NO